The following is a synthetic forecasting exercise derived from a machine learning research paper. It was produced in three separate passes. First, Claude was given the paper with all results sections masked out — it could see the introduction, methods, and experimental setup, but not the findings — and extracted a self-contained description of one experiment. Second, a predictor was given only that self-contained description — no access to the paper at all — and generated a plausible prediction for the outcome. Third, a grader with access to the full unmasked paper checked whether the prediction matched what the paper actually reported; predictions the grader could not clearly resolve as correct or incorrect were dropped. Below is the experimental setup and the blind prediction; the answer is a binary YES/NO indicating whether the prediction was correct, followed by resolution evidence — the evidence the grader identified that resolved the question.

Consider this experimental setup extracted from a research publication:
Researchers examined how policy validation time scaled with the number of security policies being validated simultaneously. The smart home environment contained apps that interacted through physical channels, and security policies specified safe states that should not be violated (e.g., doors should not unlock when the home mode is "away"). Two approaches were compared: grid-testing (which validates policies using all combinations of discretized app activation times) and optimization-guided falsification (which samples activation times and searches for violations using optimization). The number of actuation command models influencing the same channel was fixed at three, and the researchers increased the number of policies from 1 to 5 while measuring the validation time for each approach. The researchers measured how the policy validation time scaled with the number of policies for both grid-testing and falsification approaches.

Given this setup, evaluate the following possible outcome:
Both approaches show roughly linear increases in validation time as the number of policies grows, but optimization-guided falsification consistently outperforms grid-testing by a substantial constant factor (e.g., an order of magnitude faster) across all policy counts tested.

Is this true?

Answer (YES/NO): NO